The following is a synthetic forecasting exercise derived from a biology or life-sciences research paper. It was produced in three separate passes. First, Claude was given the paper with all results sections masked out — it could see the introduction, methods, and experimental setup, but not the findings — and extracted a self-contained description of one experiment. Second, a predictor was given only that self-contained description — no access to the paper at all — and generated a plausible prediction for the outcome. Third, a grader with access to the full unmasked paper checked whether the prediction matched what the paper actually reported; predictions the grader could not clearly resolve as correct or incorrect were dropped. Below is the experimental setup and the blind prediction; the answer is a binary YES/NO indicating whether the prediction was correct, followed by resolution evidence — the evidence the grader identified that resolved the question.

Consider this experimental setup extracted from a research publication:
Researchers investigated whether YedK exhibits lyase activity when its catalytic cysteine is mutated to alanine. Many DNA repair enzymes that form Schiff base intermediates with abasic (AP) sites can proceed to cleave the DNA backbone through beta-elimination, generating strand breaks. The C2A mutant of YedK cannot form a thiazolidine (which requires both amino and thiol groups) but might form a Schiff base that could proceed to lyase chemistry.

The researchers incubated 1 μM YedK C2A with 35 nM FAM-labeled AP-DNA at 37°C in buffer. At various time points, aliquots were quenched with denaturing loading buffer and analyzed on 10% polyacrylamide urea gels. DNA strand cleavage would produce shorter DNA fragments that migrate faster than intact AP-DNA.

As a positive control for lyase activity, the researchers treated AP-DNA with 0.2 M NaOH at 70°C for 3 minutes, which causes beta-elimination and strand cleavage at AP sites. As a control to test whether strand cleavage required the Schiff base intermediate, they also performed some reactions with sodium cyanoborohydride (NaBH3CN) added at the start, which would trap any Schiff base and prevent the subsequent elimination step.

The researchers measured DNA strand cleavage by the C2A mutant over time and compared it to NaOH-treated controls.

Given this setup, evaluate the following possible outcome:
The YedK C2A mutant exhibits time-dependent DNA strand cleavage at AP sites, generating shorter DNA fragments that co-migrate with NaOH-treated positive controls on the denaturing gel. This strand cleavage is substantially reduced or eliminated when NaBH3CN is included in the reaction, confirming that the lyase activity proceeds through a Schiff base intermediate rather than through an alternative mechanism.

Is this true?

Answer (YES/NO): YES